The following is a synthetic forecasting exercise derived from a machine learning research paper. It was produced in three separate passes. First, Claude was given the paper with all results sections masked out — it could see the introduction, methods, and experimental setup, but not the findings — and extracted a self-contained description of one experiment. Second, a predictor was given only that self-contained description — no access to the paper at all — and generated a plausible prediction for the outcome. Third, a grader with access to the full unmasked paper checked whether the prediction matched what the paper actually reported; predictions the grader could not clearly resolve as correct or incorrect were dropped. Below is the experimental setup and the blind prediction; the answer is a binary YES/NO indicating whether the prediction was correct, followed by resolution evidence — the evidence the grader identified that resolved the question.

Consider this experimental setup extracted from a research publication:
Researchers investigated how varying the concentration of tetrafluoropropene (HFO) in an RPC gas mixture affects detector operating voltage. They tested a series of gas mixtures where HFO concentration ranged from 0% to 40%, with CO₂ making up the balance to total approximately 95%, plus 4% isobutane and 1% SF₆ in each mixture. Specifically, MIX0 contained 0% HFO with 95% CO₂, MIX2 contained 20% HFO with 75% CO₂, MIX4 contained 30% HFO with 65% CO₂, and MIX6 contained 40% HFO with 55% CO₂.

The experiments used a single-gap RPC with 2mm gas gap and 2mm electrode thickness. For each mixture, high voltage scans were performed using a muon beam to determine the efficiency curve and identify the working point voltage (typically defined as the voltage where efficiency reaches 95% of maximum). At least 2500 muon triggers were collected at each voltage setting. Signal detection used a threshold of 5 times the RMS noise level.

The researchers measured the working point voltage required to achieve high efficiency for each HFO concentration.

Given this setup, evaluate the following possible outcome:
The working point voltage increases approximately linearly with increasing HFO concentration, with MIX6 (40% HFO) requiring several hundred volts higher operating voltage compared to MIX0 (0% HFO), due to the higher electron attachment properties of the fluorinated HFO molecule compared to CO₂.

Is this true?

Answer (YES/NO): NO